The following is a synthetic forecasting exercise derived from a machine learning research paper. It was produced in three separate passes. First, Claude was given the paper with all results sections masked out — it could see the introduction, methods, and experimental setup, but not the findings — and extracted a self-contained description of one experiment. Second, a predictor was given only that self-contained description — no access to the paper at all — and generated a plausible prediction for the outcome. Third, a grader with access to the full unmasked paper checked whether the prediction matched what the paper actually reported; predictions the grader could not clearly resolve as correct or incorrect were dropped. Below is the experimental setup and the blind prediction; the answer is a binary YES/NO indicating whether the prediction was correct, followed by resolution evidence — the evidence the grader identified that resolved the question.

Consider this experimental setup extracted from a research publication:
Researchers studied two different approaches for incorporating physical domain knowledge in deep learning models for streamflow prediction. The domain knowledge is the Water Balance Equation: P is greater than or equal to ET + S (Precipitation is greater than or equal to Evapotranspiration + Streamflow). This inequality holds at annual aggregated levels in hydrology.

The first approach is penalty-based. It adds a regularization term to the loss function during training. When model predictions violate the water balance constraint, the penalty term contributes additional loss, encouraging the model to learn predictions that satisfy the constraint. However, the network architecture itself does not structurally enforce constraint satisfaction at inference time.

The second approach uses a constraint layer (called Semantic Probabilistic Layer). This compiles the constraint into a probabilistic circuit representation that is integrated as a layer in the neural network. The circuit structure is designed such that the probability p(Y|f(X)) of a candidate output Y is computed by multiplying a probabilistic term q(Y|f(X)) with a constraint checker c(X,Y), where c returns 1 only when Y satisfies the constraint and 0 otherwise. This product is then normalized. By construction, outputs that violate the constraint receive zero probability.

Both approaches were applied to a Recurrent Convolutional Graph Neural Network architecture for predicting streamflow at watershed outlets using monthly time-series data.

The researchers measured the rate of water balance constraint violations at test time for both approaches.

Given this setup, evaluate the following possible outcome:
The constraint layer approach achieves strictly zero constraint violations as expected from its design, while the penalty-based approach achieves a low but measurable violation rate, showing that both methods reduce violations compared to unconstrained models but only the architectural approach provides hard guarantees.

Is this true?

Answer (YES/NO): NO